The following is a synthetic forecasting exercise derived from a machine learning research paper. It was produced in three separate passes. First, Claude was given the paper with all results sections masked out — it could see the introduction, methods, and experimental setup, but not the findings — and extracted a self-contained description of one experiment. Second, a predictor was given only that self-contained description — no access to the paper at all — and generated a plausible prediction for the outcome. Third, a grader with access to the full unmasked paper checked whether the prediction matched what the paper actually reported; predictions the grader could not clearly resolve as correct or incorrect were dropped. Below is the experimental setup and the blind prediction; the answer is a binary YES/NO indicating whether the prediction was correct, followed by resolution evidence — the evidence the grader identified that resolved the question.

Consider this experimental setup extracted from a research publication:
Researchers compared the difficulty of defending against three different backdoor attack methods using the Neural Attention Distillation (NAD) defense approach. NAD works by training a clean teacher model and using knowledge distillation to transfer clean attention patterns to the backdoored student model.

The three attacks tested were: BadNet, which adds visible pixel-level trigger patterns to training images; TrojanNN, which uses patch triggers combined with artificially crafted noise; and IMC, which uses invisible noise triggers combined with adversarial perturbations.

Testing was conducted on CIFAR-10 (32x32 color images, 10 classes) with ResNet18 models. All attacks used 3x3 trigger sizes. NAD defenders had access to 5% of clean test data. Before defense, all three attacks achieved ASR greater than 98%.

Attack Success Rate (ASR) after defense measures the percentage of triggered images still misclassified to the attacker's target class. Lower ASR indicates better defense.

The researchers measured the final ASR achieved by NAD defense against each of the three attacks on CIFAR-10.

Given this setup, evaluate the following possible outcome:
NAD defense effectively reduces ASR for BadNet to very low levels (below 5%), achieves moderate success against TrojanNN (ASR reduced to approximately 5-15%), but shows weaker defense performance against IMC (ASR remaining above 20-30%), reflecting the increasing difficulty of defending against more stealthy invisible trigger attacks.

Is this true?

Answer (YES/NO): NO